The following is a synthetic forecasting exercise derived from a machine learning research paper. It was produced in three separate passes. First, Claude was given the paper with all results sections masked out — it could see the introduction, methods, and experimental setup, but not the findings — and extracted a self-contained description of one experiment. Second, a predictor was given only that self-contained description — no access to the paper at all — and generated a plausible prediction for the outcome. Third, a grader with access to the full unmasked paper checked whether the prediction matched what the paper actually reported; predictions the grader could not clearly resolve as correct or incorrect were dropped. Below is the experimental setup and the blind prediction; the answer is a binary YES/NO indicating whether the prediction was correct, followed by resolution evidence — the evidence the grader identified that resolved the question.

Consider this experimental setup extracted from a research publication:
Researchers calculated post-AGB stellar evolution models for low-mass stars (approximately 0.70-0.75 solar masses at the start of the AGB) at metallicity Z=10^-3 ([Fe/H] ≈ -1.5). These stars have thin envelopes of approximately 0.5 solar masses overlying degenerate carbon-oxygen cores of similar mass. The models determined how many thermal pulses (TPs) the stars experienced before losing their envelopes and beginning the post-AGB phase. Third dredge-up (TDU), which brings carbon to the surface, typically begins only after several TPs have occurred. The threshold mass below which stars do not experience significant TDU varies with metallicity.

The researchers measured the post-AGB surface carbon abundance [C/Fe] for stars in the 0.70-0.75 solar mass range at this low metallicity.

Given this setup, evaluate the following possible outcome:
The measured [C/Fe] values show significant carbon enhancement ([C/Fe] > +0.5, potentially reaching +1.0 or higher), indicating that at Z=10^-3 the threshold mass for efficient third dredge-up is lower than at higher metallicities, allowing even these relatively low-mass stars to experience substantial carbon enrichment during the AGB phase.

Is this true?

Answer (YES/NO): NO